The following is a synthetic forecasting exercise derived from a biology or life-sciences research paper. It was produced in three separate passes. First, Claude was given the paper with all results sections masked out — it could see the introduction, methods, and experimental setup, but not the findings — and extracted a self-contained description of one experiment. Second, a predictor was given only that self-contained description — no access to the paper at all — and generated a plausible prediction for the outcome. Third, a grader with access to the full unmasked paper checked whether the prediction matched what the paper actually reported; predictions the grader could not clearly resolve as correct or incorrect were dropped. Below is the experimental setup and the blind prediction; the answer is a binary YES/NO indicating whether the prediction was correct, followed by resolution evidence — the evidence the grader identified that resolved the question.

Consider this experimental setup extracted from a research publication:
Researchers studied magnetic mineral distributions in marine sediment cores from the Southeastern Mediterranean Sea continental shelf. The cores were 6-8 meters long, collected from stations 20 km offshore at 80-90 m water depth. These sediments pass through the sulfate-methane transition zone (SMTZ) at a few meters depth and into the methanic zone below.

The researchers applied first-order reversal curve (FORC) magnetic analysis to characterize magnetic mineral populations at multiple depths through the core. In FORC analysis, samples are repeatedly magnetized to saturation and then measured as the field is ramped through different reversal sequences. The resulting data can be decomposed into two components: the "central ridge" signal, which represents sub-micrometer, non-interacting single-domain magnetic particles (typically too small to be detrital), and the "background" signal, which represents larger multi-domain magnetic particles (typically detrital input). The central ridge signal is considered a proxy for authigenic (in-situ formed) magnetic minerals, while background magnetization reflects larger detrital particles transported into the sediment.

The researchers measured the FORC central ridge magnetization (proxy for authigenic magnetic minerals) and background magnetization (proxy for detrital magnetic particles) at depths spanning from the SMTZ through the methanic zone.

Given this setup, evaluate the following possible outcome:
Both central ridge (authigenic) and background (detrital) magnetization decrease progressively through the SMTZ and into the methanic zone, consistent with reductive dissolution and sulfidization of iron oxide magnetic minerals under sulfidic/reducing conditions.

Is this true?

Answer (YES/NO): NO